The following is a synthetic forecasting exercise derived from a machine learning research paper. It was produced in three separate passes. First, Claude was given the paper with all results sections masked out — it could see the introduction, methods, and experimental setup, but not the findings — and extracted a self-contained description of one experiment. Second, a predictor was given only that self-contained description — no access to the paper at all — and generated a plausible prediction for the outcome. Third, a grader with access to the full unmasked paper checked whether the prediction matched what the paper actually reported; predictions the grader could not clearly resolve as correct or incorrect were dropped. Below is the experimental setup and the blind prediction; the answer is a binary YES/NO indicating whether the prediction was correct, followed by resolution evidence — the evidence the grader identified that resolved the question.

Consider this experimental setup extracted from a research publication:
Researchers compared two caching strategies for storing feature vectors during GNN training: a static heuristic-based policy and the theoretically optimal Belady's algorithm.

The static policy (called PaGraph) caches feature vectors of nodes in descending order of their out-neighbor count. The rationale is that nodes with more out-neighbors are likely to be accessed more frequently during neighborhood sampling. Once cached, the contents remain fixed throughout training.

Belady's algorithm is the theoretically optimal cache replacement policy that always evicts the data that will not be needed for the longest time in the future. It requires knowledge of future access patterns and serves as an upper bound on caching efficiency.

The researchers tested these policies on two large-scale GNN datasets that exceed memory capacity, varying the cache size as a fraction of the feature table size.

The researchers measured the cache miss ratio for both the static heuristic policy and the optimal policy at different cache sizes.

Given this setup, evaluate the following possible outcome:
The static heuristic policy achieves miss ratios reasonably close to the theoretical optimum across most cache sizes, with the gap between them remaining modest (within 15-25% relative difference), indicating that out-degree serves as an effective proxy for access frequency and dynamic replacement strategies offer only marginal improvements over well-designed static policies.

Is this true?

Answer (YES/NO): NO